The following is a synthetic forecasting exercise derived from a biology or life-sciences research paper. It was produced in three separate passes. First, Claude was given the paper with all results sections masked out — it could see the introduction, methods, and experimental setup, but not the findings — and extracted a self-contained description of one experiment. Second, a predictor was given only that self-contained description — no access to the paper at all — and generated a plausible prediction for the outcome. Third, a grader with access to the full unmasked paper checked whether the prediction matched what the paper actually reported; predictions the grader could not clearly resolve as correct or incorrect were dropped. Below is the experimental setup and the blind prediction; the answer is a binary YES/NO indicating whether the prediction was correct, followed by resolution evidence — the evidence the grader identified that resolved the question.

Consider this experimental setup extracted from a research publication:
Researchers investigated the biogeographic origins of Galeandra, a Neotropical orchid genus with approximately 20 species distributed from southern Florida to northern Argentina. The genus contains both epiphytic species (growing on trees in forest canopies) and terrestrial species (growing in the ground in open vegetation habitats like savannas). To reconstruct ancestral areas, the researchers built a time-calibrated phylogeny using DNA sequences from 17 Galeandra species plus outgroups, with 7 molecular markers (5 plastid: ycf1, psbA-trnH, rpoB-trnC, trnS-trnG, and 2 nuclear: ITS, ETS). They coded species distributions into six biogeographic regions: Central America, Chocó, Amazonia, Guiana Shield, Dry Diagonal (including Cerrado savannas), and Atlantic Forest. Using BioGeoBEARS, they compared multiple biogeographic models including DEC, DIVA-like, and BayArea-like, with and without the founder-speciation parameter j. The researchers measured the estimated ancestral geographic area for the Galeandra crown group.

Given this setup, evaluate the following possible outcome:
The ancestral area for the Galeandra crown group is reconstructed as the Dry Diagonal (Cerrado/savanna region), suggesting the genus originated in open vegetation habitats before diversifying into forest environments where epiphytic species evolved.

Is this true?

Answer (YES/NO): NO